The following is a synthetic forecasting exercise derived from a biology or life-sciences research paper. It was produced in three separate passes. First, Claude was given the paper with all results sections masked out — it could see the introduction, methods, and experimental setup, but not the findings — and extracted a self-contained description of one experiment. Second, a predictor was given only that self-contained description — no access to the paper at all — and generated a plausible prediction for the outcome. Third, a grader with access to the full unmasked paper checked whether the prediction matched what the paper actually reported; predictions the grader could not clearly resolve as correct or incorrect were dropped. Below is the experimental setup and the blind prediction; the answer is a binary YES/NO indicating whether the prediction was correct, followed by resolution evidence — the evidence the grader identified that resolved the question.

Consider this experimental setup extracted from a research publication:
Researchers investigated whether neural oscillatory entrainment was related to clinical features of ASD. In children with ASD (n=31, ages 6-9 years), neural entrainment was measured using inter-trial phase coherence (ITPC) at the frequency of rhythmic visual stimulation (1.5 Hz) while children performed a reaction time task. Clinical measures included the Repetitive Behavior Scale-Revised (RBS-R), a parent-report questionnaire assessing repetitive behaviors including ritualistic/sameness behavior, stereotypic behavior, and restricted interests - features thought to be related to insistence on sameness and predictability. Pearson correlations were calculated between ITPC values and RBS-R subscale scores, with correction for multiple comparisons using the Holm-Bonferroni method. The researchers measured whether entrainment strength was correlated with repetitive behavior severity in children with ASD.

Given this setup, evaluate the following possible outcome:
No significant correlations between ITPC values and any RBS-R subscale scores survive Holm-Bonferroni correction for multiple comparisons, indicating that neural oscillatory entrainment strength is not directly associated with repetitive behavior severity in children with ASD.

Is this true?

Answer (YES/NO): YES